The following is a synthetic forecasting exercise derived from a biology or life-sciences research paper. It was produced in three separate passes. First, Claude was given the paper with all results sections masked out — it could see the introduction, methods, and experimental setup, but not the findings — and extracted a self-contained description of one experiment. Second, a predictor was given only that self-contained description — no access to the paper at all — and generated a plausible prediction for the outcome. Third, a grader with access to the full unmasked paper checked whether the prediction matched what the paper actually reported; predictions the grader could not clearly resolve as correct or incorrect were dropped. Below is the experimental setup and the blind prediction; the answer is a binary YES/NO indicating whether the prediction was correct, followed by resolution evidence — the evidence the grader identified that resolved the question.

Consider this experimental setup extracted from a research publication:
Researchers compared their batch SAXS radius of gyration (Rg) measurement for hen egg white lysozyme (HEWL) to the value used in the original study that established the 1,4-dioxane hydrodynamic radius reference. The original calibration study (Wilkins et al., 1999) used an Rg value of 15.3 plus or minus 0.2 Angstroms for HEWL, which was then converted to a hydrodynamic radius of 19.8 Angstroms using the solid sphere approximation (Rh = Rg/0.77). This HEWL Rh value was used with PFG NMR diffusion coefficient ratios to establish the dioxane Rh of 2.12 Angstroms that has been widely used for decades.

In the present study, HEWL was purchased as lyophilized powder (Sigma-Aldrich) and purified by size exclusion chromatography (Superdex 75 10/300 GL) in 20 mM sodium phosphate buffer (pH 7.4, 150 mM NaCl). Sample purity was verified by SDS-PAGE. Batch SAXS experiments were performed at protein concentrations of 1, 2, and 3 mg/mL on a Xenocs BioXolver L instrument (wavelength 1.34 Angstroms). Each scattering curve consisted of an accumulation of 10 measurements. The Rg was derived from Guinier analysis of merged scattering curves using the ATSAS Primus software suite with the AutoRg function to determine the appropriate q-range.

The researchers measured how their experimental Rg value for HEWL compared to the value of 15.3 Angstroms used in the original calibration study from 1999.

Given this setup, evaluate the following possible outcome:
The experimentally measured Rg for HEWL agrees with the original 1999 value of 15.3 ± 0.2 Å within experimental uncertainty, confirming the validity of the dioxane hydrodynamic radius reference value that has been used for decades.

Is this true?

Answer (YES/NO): NO